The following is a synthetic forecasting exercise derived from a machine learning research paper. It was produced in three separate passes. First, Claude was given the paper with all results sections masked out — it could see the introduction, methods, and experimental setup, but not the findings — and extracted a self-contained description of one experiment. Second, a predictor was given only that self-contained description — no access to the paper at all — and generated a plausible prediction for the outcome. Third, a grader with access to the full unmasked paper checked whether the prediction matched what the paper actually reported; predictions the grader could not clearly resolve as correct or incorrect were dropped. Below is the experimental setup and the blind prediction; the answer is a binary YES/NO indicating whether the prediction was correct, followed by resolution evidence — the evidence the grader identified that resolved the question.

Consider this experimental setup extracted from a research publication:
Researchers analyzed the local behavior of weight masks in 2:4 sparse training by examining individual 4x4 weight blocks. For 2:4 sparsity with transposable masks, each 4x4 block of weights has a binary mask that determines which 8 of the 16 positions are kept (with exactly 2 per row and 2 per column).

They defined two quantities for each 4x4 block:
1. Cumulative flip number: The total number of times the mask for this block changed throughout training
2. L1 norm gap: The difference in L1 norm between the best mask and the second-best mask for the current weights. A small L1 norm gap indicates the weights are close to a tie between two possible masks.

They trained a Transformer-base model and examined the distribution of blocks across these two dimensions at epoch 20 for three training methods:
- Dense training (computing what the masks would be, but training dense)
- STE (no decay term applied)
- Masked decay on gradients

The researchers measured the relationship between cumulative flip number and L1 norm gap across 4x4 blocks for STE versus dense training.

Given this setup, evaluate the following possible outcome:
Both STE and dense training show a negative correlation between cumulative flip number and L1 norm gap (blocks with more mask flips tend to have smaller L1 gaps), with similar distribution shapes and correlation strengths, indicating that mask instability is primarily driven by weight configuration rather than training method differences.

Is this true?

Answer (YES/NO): NO